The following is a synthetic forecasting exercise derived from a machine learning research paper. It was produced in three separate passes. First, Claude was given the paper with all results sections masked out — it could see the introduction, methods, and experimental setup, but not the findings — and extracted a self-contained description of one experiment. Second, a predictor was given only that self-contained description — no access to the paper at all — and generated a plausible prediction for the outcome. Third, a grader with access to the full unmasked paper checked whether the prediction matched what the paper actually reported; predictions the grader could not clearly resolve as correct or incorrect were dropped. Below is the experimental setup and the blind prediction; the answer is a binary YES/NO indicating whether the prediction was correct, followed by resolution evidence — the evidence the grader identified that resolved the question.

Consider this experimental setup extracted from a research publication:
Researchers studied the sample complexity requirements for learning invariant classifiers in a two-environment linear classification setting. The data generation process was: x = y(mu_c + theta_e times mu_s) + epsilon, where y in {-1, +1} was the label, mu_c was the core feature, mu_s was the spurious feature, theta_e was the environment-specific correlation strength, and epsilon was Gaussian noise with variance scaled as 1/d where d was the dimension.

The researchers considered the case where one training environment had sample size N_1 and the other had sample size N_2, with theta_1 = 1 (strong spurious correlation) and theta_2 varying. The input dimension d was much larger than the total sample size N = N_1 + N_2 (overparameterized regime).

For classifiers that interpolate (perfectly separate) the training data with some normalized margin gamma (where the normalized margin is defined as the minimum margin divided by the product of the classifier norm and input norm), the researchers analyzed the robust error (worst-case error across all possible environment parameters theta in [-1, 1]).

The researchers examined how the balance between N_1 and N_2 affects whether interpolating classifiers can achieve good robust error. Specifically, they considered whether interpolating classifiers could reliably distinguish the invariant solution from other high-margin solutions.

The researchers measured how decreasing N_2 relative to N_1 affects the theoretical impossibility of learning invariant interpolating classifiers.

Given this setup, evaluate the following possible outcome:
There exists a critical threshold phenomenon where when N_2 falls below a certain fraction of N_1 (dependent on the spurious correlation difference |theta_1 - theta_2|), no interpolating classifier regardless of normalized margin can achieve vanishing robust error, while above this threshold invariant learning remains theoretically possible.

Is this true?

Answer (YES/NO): NO